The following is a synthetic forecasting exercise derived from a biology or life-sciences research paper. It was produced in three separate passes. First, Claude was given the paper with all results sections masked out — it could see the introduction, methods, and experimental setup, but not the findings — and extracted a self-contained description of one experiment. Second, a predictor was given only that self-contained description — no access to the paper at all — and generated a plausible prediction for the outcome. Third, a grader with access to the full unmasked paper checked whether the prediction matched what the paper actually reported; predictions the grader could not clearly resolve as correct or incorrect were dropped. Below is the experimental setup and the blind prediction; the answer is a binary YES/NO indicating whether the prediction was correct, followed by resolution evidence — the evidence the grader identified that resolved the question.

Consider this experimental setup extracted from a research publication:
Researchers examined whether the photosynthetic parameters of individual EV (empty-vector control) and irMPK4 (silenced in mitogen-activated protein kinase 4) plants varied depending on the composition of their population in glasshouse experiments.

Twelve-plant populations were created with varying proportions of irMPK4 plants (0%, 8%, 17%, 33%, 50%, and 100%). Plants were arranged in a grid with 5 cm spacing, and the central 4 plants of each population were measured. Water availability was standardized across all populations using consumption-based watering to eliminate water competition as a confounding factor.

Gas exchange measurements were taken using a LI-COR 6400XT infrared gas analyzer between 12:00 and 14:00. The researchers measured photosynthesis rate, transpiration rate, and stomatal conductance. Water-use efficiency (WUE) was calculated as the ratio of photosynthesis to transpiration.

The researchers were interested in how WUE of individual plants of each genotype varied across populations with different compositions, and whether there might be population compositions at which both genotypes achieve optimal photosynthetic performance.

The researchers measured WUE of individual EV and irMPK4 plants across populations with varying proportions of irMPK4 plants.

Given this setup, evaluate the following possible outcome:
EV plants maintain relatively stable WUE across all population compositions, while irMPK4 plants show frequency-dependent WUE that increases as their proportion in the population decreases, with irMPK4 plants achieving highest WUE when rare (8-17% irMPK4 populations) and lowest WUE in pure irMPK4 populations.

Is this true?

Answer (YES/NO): YES